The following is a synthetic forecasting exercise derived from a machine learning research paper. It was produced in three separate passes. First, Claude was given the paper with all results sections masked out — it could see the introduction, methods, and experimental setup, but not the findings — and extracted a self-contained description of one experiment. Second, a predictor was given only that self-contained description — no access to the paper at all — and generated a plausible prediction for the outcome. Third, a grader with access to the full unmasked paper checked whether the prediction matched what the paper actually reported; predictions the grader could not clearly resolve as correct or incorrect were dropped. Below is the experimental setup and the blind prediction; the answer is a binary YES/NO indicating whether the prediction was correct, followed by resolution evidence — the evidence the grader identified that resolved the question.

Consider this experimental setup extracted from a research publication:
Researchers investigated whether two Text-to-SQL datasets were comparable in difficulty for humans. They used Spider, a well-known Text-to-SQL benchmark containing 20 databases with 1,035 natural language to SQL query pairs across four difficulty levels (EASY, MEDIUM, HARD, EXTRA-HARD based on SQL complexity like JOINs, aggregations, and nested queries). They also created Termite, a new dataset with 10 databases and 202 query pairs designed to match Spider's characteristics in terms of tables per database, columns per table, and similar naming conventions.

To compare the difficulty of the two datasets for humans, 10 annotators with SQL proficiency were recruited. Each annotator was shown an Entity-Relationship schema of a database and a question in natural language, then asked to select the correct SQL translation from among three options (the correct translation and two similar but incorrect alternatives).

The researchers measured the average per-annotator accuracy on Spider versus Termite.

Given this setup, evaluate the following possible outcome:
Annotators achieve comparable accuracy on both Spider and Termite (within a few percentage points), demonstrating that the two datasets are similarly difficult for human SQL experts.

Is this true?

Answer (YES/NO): YES